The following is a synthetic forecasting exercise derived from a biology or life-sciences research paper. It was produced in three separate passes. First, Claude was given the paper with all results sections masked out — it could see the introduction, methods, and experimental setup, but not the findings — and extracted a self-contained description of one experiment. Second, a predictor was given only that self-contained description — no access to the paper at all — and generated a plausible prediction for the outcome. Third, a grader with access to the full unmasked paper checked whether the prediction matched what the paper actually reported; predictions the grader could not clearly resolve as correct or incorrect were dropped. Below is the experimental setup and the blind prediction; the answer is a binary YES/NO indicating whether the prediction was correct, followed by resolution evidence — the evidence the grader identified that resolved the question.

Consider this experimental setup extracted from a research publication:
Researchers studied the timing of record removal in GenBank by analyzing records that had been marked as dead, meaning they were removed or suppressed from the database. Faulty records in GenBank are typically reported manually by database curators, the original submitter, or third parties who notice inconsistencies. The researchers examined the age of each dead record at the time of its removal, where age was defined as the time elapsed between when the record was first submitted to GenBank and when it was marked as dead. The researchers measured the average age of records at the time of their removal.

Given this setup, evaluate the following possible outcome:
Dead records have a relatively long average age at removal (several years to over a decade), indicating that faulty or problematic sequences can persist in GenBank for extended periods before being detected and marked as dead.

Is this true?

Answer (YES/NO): NO